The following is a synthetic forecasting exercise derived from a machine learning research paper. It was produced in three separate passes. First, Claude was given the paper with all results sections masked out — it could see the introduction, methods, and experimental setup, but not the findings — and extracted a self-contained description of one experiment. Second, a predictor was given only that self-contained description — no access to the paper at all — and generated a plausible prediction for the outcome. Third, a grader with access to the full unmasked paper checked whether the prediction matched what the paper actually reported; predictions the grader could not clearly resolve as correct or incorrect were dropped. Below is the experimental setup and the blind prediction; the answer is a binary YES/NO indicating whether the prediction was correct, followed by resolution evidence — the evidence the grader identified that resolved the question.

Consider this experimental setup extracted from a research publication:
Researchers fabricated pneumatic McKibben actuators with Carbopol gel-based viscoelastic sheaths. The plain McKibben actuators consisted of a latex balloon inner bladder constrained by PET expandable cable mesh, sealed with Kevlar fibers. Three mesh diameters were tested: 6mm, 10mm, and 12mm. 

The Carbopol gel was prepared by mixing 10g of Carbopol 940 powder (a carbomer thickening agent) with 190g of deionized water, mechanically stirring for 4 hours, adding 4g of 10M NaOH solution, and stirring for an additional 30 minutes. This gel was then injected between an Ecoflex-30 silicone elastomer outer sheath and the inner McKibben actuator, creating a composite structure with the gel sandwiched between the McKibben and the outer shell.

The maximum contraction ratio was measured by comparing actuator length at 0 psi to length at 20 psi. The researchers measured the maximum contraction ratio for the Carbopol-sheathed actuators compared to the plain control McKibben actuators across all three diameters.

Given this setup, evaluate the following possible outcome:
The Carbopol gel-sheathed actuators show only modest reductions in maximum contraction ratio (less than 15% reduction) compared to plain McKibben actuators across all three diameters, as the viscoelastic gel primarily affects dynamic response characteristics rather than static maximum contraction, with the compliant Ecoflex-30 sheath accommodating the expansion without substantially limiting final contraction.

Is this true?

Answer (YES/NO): YES